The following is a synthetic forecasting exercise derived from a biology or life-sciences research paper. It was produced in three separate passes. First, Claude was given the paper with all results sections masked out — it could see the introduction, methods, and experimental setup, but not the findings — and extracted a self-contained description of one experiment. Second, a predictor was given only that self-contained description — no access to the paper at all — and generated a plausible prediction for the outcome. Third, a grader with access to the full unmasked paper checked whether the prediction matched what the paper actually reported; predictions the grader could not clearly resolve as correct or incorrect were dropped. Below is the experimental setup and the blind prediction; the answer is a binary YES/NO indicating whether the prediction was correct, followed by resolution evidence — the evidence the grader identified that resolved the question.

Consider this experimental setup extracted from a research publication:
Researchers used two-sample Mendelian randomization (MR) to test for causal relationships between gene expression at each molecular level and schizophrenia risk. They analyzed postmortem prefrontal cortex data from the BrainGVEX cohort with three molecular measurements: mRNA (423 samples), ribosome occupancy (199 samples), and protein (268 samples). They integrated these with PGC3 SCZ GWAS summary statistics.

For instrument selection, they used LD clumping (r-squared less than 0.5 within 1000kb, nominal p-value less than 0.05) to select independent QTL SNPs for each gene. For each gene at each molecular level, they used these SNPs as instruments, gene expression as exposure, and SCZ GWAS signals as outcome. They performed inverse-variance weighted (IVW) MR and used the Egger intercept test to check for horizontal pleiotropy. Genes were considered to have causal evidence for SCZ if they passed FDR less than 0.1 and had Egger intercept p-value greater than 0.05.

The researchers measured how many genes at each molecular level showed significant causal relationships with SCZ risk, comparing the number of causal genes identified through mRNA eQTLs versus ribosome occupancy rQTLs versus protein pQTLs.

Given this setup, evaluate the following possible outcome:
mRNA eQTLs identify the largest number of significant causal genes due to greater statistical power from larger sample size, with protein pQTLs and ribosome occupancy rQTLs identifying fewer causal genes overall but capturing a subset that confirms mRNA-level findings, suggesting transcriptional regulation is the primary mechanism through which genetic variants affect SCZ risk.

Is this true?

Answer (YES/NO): NO